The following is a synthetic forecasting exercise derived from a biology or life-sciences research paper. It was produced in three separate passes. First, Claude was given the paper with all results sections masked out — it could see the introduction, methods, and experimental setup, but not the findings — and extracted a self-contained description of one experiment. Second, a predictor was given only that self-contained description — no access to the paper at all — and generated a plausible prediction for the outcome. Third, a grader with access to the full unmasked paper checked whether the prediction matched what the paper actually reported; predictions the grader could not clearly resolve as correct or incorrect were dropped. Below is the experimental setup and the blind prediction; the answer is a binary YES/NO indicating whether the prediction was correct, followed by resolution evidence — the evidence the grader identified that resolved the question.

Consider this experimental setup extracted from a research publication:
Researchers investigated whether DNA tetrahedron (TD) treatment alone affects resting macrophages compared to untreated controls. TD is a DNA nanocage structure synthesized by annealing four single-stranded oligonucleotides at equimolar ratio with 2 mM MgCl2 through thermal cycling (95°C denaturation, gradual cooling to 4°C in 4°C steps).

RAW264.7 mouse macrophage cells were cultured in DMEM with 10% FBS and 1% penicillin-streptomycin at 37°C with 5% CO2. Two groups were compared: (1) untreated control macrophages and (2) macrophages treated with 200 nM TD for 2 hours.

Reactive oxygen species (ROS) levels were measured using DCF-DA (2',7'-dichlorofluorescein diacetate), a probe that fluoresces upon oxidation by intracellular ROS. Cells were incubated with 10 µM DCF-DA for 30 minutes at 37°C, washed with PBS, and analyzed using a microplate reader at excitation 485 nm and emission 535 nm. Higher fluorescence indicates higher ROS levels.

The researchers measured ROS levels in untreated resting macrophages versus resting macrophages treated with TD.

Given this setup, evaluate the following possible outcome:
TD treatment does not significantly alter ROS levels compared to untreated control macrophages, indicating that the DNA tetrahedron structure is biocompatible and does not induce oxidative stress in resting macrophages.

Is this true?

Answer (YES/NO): YES